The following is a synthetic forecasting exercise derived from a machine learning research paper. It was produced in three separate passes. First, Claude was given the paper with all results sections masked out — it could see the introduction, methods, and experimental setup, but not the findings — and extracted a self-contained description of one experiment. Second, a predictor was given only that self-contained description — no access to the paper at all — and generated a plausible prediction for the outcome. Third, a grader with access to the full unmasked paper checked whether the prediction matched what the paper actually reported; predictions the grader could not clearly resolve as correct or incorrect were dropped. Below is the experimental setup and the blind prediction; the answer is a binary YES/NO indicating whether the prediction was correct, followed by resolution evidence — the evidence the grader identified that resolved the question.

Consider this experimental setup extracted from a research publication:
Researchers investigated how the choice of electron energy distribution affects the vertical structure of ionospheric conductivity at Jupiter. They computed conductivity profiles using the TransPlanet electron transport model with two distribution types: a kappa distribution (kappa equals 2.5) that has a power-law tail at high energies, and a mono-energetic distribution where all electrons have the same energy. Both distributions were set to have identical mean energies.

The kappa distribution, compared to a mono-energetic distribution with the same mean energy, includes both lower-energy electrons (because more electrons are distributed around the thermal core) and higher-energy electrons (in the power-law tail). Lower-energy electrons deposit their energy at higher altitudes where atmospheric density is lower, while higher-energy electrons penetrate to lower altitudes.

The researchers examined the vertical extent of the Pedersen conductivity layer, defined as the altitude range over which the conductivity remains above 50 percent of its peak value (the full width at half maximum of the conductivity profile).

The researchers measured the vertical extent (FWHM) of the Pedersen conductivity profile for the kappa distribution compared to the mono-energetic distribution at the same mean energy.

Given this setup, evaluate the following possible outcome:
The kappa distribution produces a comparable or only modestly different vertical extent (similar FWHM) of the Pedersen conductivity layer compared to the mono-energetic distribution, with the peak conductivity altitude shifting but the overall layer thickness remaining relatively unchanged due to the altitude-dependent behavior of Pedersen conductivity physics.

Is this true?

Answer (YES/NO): NO